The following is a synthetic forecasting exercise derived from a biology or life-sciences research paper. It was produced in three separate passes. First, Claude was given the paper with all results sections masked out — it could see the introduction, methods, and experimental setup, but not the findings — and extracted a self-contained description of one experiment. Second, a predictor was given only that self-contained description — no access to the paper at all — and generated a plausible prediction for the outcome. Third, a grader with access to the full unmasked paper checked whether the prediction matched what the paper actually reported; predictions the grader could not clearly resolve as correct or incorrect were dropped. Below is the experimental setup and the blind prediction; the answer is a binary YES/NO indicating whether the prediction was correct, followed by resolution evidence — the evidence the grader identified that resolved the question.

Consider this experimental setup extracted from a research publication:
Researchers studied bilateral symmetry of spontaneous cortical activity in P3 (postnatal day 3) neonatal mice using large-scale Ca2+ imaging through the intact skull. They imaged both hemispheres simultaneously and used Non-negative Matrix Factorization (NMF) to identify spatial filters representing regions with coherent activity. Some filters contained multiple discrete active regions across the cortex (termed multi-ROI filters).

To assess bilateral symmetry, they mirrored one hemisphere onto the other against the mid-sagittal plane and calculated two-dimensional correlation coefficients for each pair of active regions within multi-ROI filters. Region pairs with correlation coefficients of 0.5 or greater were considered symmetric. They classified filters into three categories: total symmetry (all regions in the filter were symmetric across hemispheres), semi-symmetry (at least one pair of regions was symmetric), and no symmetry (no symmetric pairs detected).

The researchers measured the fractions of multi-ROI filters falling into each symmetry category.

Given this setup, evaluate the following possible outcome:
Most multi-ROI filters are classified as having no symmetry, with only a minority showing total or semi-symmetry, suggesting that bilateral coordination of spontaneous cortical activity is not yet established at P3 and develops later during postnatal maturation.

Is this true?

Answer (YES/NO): YES